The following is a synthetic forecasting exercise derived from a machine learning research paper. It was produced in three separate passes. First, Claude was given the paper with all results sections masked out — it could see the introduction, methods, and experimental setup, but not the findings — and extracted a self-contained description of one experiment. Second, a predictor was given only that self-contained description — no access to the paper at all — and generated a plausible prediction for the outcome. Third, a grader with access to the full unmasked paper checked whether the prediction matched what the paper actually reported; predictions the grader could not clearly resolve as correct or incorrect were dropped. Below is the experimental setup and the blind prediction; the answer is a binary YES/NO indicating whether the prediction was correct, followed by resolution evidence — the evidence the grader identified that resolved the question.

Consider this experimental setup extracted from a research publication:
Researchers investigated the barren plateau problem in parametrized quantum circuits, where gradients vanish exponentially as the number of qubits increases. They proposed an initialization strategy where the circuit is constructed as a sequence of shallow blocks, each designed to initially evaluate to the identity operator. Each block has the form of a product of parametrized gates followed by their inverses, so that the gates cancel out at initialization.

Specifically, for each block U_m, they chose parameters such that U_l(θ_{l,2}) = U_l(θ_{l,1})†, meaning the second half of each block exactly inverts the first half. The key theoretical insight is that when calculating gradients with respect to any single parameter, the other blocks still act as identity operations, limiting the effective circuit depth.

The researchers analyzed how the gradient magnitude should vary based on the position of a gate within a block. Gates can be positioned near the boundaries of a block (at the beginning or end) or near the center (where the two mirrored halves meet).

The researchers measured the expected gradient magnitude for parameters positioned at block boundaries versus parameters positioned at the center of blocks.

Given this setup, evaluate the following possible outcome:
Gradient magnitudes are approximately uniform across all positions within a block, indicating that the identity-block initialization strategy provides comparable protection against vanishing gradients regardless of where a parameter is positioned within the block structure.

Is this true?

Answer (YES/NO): NO